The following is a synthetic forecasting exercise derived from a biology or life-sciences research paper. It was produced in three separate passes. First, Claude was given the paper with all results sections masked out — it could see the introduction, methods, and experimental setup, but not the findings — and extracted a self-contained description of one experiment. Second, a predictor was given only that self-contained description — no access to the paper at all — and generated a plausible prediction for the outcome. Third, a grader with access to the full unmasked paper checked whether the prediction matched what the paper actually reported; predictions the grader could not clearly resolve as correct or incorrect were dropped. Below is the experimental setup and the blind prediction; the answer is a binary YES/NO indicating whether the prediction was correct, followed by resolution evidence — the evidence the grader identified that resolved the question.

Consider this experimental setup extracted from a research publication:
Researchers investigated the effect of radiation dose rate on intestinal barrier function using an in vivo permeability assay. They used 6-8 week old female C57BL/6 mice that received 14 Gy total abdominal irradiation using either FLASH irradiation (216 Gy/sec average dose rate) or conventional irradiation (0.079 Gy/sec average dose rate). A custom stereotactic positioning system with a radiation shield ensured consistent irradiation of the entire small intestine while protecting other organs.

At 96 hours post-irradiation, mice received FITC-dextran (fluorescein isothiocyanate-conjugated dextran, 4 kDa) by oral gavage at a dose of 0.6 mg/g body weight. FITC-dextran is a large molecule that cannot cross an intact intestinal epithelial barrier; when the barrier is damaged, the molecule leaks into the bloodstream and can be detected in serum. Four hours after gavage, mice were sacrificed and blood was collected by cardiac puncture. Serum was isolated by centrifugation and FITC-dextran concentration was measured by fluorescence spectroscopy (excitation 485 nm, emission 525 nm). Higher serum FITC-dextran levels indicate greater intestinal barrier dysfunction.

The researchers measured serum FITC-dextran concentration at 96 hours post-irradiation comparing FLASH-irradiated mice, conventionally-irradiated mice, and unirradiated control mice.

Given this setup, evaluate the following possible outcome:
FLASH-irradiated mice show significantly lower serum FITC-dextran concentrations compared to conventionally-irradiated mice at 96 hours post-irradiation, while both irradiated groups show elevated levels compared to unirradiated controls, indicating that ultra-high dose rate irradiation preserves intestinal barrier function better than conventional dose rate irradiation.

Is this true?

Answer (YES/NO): NO